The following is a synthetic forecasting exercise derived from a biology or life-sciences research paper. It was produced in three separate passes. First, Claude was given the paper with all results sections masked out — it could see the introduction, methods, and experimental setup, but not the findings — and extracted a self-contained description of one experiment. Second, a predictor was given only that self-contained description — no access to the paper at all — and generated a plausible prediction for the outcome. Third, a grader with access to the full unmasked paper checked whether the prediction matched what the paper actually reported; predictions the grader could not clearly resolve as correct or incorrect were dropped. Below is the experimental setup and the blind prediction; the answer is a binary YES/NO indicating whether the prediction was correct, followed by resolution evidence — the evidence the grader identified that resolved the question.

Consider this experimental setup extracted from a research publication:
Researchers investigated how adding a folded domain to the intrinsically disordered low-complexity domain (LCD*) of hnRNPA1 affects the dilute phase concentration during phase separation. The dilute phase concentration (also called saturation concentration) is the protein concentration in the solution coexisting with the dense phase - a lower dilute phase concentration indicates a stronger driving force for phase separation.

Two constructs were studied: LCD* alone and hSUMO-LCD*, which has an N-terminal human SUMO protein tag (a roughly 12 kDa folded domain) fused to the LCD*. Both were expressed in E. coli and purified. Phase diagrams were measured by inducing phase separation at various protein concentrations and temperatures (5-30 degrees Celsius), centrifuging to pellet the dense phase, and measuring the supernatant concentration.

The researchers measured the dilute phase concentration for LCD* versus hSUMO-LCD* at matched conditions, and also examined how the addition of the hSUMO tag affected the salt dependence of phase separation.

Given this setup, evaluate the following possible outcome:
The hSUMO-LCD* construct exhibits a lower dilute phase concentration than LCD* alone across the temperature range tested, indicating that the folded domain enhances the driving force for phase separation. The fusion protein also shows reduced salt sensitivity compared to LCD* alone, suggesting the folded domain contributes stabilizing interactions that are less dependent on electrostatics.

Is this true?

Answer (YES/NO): NO